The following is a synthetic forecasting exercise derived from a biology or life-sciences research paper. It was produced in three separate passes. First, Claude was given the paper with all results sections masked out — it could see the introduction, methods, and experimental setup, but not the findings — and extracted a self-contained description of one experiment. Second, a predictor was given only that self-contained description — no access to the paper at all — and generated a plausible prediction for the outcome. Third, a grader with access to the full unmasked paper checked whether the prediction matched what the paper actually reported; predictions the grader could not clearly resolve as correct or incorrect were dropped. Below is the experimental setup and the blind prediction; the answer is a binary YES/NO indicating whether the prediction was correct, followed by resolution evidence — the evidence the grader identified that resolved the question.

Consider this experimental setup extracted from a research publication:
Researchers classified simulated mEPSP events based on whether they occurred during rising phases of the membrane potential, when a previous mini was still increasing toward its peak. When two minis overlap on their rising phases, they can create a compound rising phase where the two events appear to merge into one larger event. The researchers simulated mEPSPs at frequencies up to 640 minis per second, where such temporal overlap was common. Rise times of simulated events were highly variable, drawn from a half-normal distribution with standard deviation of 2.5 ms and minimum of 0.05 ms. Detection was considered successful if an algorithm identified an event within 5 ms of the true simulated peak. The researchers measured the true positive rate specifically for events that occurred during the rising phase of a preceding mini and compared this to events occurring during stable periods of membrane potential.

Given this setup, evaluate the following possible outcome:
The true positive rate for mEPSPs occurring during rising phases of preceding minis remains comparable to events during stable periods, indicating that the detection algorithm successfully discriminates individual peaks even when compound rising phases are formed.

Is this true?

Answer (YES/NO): NO